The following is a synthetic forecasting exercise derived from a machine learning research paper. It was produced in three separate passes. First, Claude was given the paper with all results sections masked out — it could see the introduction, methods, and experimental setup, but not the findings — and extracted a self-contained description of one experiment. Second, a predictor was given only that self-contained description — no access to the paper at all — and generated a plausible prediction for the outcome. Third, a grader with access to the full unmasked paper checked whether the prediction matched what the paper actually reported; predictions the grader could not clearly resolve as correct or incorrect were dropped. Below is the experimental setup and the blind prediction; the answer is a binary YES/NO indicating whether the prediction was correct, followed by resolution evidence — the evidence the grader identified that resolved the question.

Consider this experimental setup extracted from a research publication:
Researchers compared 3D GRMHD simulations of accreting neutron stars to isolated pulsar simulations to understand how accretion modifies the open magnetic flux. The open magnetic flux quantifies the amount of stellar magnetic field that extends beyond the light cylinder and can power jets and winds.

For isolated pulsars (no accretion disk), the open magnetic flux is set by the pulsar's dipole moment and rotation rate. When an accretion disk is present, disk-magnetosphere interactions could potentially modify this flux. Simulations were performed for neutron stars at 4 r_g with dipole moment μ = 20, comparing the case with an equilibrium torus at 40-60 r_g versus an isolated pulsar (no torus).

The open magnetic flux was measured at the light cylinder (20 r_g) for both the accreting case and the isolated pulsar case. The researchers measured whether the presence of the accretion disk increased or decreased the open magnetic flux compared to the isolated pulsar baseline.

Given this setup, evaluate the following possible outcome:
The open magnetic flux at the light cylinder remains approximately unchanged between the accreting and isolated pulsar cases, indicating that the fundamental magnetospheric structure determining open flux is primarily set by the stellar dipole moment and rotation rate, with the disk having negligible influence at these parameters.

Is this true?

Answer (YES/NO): NO